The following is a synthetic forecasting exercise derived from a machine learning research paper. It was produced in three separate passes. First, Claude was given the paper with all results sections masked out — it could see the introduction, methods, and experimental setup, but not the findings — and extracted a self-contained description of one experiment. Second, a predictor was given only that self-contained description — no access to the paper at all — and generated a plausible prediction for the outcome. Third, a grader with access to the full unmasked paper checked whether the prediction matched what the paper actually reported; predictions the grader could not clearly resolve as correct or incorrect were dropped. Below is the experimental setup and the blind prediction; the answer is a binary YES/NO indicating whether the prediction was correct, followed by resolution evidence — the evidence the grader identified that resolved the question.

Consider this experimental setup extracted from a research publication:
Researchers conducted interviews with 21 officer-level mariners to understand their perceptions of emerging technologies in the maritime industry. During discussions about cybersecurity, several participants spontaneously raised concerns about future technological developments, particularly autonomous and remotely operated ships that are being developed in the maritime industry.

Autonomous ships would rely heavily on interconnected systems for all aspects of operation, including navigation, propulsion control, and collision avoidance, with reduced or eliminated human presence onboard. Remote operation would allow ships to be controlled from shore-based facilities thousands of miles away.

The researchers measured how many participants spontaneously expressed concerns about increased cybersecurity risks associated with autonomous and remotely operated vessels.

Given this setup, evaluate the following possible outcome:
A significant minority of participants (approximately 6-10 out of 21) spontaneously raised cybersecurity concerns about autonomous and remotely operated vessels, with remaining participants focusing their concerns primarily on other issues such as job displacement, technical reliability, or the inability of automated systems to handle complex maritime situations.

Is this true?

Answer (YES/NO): YES